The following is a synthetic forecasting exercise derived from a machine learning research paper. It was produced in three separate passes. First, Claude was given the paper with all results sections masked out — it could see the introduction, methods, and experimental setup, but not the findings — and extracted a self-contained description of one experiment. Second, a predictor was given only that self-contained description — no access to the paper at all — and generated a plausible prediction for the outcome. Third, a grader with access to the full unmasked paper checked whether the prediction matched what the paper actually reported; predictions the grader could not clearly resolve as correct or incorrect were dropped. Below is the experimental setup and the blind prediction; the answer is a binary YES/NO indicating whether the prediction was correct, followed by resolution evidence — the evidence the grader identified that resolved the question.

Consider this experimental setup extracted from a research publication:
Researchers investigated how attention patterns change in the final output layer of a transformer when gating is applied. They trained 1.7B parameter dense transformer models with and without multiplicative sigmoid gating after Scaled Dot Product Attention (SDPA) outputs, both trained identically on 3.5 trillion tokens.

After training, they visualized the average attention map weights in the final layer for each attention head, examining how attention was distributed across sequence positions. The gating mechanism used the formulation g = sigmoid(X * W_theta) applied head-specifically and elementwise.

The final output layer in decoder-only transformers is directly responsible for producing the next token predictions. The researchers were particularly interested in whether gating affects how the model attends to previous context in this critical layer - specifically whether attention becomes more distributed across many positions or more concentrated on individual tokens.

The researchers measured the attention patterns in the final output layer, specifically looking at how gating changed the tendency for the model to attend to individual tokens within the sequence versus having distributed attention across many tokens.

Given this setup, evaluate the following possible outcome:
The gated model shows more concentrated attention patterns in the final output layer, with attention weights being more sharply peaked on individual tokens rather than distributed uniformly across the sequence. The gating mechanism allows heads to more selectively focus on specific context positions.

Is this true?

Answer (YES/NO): YES